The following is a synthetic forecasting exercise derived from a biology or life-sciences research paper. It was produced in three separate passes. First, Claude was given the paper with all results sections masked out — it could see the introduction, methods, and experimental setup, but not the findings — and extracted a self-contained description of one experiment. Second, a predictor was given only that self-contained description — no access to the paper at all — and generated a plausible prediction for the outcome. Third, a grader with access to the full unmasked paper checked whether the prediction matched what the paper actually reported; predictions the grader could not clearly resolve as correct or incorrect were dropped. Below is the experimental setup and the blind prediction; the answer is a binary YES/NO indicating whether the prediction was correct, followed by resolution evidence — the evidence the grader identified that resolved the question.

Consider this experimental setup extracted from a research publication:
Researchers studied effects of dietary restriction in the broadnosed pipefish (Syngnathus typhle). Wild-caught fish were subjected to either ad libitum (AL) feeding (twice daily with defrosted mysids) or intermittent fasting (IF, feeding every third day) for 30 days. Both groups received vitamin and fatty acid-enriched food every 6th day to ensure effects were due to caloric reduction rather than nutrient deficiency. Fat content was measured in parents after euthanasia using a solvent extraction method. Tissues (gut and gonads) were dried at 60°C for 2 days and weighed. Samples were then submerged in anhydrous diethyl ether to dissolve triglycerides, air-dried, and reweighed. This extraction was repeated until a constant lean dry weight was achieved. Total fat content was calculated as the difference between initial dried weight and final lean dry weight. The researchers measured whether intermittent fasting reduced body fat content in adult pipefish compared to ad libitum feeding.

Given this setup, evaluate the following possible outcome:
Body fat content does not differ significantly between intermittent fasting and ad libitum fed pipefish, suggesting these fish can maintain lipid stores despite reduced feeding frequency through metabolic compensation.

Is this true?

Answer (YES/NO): NO